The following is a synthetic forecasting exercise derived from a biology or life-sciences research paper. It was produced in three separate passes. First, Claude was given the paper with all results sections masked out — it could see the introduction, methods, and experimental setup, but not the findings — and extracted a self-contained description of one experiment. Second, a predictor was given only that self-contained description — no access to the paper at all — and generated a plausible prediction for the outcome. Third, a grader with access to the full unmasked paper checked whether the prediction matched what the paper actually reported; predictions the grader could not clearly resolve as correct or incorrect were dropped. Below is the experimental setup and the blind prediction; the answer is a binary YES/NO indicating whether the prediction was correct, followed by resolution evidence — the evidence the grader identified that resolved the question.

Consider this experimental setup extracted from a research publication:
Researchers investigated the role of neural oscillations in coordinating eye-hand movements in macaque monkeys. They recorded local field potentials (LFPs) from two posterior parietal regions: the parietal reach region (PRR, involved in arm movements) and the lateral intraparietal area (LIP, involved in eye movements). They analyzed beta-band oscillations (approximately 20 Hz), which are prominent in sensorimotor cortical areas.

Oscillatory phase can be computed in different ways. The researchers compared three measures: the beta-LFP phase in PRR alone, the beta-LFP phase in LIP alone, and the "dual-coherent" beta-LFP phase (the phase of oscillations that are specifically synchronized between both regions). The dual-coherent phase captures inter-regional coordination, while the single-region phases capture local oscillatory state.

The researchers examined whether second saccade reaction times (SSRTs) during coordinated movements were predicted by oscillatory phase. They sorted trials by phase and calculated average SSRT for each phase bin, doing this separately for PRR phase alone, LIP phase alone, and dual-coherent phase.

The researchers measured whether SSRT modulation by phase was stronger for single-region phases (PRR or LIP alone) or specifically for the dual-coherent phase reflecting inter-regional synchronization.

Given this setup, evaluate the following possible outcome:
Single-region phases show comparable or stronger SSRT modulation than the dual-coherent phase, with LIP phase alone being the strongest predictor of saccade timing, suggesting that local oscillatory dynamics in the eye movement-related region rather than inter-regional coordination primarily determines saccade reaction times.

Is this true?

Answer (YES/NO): NO